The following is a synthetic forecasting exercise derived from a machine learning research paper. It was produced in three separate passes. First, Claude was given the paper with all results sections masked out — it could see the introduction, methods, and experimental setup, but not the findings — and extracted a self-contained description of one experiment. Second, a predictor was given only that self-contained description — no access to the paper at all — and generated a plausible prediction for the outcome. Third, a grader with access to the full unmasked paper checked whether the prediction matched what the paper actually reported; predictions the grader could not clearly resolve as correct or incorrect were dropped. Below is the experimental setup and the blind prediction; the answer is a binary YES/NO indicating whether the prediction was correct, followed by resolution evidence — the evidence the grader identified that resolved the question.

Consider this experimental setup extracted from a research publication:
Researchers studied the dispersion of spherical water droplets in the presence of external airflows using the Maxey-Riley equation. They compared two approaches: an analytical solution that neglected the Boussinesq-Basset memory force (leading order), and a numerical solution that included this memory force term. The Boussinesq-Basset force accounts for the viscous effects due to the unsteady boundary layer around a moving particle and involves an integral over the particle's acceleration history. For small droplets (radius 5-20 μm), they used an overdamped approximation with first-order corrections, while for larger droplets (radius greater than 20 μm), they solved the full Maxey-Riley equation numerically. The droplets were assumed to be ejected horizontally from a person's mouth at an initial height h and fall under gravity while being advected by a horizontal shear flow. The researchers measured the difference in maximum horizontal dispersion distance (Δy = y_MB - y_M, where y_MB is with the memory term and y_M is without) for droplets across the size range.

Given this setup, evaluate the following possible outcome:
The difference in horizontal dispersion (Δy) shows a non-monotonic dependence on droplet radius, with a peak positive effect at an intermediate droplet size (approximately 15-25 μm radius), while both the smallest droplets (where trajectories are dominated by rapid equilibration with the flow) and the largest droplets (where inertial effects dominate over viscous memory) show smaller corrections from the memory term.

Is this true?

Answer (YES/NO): NO